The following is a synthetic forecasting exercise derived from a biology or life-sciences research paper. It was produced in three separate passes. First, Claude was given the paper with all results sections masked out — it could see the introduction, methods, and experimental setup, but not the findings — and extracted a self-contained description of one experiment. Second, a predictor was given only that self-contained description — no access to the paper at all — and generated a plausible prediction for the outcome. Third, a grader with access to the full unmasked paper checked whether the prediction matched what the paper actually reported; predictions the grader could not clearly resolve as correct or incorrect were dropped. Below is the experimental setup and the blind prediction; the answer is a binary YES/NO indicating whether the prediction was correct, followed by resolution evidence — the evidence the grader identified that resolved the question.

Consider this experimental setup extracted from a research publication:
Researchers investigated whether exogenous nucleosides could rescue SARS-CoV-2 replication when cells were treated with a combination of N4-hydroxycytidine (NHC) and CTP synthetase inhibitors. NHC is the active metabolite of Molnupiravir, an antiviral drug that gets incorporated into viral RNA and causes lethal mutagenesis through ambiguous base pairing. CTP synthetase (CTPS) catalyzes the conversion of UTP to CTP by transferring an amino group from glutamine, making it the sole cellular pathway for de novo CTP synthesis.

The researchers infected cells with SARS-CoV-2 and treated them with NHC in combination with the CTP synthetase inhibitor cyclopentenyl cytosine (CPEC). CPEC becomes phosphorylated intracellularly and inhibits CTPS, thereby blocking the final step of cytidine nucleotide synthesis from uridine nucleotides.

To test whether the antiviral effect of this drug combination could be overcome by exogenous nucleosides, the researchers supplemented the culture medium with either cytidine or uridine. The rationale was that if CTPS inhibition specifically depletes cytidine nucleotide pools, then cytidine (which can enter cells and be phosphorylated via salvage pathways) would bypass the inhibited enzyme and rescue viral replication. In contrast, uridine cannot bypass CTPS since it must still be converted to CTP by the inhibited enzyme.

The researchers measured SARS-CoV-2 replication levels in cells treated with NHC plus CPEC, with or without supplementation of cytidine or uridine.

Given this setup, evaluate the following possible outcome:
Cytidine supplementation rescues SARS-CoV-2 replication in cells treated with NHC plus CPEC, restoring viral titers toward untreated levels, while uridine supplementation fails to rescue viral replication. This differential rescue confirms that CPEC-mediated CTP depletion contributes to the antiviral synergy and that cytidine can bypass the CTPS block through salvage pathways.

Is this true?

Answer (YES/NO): YES